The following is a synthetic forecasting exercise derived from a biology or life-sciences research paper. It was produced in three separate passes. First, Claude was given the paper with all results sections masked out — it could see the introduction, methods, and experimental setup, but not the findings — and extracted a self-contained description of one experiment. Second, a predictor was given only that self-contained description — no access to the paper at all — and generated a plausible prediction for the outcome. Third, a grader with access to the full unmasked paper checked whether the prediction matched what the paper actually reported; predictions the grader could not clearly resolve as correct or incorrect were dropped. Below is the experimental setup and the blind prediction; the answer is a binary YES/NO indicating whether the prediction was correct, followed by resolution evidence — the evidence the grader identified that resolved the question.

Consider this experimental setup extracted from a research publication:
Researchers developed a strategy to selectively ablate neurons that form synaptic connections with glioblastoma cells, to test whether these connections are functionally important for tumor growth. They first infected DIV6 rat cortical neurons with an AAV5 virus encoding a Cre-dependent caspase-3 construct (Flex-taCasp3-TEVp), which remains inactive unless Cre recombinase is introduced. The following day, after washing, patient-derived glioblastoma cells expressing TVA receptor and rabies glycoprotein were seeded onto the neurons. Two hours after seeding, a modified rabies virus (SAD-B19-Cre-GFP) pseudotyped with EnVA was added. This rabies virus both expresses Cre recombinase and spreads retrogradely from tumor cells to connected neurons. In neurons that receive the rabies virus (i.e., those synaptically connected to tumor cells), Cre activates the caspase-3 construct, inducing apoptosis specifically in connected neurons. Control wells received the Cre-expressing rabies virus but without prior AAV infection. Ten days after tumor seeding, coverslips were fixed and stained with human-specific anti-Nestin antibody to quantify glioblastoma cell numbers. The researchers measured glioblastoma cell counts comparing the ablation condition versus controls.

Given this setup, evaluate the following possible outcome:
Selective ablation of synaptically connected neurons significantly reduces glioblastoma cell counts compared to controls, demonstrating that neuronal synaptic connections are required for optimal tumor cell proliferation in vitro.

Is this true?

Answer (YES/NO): YES